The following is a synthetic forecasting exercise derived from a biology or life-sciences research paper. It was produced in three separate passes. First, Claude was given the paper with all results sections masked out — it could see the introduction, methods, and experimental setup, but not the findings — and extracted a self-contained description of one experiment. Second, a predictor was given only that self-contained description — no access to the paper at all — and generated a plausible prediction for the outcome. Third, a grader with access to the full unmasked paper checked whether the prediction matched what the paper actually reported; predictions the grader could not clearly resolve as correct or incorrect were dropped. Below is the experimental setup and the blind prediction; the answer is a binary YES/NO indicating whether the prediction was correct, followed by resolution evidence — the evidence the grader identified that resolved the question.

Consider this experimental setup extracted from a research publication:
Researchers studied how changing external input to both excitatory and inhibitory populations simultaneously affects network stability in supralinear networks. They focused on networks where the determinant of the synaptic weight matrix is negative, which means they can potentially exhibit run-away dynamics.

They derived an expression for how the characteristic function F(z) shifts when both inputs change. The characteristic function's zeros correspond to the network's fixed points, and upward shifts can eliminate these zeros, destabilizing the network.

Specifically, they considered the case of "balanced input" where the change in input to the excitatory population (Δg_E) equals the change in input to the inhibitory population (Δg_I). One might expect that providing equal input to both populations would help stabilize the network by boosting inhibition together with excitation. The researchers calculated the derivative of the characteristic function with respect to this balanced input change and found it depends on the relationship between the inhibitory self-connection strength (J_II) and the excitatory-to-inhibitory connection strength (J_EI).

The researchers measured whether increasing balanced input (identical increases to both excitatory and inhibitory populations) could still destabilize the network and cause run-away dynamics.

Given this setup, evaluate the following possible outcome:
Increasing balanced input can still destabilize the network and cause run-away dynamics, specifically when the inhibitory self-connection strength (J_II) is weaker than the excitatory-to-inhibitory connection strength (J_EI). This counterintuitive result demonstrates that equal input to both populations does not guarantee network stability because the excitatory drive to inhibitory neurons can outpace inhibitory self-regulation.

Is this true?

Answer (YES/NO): NO